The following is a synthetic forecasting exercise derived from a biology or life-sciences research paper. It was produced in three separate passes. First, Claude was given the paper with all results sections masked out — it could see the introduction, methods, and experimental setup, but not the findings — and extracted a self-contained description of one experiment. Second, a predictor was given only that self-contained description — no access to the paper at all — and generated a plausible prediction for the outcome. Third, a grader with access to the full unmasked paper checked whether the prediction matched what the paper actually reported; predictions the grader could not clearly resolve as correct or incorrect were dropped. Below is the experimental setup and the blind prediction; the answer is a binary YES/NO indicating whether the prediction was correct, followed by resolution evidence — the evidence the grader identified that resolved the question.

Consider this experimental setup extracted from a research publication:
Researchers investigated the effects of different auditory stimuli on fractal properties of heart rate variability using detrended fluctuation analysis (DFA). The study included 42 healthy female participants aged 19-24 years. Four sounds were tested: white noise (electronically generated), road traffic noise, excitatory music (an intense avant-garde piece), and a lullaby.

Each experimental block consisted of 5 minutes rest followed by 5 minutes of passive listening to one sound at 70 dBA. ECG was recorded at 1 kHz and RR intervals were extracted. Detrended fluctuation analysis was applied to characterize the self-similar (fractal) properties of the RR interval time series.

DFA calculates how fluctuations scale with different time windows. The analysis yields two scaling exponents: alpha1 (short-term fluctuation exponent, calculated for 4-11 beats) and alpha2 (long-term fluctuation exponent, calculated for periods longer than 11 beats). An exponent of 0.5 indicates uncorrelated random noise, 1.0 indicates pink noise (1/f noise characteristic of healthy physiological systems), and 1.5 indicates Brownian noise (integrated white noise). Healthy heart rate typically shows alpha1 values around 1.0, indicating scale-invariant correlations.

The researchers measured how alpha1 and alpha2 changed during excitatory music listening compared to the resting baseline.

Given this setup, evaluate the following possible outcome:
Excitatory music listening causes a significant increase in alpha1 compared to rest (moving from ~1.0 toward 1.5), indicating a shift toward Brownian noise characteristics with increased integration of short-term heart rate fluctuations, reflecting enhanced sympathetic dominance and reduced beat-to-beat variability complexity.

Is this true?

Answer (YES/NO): NO